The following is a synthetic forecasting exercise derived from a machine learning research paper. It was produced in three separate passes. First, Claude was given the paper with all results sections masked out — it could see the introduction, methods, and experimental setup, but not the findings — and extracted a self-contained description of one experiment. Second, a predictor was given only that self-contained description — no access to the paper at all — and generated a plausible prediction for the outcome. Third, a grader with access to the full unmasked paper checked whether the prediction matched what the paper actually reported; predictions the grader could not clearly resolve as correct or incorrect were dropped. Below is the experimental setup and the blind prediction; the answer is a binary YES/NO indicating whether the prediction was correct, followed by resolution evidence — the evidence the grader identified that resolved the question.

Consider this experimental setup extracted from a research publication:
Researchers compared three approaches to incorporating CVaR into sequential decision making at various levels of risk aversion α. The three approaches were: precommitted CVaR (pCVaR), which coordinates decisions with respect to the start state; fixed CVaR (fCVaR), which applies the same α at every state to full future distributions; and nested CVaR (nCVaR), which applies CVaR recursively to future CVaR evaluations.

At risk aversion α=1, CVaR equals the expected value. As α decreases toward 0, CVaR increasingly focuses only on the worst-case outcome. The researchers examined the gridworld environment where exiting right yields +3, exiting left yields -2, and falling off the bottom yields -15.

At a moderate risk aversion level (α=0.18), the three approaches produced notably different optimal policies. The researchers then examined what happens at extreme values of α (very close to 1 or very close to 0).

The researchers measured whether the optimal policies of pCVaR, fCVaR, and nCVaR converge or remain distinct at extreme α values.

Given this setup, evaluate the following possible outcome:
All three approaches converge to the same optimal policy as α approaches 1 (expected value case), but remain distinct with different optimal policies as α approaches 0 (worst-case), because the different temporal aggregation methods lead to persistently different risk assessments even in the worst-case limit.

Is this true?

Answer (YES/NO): NO